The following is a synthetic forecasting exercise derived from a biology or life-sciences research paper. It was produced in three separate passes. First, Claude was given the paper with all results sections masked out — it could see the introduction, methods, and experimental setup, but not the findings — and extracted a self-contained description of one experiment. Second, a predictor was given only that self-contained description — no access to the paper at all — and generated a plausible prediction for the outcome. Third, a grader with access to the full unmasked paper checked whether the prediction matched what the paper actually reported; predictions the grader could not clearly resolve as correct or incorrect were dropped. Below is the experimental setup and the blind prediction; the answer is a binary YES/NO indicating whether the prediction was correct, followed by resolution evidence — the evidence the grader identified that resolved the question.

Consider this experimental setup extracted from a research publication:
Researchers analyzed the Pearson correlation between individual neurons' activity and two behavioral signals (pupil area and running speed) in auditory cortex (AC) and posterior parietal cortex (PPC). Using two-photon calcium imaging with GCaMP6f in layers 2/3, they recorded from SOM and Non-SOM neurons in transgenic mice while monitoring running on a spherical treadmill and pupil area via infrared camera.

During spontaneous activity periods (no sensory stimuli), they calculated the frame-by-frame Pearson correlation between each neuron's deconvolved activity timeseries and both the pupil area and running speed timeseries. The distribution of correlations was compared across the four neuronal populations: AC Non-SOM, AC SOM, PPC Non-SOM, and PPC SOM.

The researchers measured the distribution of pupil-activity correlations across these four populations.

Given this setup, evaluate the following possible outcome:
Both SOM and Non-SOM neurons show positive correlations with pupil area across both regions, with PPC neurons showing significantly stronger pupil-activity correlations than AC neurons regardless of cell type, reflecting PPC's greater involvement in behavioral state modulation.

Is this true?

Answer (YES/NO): YES